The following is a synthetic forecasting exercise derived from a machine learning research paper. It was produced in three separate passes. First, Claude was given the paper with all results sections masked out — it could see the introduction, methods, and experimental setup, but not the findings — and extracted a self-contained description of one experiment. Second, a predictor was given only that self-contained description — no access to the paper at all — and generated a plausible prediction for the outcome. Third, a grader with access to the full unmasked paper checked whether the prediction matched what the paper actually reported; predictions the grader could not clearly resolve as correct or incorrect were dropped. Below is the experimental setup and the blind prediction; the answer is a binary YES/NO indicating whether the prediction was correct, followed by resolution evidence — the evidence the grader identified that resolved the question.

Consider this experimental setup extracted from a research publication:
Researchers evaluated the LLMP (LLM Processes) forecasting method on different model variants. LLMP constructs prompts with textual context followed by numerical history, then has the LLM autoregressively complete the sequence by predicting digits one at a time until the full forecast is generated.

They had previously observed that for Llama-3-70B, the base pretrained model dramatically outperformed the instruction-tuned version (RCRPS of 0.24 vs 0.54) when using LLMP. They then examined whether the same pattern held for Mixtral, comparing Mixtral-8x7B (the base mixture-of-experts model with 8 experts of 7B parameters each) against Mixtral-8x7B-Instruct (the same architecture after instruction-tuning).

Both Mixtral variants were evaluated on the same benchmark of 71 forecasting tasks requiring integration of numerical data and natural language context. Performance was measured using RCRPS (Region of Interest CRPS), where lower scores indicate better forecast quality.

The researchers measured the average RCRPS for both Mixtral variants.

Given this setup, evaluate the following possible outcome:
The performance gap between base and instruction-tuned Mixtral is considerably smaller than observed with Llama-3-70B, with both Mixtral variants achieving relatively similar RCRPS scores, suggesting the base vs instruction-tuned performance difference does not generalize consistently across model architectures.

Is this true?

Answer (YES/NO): YES